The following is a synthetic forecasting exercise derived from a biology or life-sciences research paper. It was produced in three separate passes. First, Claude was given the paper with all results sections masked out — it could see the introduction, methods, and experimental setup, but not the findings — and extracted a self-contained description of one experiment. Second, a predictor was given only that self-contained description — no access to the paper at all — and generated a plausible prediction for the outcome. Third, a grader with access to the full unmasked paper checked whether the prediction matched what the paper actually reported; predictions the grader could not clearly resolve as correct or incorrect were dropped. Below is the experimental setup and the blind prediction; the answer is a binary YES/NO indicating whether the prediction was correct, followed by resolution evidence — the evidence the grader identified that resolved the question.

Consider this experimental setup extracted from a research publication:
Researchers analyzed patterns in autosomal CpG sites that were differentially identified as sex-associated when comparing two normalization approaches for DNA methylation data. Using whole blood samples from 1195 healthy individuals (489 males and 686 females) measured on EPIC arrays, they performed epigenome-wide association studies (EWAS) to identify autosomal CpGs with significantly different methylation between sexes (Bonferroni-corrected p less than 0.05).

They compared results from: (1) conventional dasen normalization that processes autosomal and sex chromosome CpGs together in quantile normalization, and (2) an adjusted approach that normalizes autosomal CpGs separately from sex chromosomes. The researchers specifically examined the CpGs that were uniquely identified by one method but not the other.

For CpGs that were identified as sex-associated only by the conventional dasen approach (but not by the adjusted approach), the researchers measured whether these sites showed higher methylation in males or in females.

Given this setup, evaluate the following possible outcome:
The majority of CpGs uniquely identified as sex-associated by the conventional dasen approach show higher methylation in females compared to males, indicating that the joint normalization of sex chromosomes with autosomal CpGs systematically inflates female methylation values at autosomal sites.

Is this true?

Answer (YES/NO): NO